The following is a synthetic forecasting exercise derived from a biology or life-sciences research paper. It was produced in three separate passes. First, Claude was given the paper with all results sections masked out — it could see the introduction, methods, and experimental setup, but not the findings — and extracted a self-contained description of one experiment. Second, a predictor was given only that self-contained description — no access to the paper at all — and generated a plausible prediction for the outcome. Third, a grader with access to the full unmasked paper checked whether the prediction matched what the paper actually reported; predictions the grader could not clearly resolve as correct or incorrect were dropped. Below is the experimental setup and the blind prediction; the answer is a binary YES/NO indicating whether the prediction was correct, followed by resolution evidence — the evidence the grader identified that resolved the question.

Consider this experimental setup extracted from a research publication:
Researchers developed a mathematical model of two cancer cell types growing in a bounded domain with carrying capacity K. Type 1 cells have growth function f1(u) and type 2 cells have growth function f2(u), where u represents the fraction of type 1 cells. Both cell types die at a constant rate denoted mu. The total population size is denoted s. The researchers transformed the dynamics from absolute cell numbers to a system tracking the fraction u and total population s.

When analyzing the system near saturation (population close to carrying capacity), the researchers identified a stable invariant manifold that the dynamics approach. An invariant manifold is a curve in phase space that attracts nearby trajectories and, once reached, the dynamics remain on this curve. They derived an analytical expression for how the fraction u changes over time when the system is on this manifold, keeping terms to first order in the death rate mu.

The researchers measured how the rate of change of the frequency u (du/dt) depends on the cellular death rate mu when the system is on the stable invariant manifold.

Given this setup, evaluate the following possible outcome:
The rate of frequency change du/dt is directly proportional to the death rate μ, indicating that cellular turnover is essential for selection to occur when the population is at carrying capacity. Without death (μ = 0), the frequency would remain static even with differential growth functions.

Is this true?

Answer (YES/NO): YES